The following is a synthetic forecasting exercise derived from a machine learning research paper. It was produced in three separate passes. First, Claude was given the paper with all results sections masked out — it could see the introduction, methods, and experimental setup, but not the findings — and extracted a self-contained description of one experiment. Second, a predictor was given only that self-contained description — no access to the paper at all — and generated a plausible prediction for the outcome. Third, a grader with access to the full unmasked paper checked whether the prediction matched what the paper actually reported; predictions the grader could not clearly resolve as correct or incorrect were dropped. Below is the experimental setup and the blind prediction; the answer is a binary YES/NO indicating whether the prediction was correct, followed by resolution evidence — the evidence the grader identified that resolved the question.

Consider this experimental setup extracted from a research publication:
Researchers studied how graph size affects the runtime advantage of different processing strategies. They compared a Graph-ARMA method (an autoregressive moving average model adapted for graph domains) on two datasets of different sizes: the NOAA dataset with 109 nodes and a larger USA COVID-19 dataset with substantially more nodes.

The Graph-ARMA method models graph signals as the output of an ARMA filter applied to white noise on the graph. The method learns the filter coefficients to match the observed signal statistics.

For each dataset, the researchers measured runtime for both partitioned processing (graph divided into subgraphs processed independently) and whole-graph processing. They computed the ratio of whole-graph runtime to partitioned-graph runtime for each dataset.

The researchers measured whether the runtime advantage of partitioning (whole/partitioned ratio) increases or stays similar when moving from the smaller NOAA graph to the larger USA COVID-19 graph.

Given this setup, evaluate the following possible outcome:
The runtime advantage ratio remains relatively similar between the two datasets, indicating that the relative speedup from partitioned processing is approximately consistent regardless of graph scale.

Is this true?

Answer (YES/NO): NO